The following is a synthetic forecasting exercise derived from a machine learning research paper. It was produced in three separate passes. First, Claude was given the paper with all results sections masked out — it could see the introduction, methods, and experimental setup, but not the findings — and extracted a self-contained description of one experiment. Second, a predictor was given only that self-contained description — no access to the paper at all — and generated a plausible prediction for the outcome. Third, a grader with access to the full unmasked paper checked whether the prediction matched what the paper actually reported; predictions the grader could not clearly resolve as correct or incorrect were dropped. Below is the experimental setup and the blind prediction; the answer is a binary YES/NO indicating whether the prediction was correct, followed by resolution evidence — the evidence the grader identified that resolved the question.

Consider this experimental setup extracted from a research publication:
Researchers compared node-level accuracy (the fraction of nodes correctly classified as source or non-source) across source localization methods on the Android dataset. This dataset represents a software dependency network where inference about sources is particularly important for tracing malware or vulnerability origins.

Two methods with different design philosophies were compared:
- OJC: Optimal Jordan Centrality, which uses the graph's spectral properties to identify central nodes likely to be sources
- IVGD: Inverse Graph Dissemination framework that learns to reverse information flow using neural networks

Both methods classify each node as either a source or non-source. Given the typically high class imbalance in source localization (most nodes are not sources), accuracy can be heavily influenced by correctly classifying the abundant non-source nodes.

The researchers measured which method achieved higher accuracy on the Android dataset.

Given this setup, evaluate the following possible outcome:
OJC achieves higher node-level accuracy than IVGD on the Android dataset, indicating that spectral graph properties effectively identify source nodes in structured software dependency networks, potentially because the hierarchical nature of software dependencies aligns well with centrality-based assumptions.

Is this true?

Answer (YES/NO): NO